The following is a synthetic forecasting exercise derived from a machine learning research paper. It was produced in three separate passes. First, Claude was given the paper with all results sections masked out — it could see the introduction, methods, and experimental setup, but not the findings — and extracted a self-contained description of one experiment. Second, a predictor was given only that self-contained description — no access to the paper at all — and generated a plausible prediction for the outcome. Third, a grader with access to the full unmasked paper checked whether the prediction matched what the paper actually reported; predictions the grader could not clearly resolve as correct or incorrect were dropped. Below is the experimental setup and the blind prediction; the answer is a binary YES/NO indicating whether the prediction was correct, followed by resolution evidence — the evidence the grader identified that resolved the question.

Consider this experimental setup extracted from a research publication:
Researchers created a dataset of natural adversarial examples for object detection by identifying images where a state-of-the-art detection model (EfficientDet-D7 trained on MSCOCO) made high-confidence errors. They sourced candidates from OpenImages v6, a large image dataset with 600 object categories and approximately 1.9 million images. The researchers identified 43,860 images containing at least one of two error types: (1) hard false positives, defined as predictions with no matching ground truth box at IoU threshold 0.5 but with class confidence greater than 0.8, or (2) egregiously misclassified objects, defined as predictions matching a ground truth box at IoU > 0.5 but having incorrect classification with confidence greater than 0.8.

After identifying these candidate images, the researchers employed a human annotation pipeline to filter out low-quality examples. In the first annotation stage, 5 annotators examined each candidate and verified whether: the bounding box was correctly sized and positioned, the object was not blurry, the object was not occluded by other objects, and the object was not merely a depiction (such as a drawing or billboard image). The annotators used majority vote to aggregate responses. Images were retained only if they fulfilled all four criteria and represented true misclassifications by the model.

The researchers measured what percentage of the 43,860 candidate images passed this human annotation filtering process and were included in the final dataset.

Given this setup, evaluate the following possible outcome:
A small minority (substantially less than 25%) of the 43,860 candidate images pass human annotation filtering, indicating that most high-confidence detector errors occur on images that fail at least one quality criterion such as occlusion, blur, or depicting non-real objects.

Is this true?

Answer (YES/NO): YES